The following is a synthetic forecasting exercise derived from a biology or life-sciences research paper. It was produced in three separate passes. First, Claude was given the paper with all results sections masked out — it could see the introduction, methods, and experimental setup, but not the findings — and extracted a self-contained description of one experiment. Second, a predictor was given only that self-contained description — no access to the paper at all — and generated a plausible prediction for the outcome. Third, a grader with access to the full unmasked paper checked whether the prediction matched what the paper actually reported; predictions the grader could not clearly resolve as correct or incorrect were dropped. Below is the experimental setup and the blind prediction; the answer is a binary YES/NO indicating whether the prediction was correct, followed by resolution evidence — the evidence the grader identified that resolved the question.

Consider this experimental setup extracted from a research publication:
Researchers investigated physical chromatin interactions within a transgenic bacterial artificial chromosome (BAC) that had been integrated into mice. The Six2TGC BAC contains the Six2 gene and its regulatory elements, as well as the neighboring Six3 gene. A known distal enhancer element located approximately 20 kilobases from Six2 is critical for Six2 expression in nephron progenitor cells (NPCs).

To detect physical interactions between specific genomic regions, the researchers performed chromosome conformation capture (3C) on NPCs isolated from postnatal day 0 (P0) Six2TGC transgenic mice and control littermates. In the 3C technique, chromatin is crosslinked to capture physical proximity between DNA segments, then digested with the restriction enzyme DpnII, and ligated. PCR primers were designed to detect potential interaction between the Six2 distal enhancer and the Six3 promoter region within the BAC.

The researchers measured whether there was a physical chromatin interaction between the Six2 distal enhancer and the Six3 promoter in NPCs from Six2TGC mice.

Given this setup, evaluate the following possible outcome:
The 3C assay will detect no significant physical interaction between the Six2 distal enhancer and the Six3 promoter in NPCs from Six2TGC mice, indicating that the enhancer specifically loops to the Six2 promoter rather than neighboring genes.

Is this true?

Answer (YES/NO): NO